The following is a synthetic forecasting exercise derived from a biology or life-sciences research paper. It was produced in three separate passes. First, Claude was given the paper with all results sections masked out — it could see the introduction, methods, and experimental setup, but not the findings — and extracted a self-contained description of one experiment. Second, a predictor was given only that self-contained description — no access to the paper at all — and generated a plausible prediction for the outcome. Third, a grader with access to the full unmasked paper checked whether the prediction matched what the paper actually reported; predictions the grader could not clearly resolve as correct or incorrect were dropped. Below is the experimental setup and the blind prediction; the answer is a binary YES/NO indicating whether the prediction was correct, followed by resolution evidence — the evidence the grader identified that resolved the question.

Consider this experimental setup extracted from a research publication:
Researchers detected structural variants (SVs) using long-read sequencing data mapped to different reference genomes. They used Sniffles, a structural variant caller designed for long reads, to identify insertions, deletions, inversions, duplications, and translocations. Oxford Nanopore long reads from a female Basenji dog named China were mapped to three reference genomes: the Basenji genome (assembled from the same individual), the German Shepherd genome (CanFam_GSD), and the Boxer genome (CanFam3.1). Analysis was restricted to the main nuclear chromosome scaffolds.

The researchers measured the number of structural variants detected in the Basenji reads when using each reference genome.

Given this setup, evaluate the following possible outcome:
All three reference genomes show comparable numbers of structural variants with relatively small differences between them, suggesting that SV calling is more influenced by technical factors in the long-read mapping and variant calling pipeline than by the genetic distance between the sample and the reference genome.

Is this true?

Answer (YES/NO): NO